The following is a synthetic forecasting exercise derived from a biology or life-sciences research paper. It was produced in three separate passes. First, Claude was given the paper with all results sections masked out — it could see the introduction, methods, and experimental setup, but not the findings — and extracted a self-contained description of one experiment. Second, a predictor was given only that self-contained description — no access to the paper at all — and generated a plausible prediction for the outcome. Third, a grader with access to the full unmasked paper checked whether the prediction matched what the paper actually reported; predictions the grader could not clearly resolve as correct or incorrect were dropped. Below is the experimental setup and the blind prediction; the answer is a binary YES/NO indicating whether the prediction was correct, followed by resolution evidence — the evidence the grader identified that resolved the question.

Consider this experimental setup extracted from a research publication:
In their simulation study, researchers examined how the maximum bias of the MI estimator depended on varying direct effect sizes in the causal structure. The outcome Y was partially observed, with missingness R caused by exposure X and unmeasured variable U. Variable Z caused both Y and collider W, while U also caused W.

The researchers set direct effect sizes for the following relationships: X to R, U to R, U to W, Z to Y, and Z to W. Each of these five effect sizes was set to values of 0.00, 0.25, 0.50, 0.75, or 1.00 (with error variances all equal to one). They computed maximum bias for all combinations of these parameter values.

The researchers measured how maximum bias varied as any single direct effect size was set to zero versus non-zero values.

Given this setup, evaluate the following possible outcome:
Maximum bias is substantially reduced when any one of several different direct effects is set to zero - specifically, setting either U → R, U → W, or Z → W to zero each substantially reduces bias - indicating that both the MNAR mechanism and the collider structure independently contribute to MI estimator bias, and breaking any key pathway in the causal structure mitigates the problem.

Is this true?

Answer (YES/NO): YES